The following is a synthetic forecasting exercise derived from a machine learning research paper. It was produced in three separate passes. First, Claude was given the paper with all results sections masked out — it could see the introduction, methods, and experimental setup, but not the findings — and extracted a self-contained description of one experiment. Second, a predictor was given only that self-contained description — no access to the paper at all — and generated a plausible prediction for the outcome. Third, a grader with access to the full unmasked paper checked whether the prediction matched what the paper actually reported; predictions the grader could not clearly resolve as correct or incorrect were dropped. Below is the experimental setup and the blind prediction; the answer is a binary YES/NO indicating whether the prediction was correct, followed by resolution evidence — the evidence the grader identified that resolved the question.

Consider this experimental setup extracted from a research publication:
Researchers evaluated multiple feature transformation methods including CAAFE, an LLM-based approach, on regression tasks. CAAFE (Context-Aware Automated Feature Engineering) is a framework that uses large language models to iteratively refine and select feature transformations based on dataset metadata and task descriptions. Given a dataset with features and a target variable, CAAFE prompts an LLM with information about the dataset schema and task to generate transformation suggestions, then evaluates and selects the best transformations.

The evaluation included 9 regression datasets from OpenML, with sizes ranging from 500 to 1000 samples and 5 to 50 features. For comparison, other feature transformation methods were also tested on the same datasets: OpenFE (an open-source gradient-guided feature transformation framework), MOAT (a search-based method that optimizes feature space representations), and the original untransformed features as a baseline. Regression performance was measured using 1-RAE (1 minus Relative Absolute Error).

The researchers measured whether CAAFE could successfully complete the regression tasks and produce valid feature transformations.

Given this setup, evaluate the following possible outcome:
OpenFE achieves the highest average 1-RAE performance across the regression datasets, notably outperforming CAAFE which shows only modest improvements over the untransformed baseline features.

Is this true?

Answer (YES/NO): NO